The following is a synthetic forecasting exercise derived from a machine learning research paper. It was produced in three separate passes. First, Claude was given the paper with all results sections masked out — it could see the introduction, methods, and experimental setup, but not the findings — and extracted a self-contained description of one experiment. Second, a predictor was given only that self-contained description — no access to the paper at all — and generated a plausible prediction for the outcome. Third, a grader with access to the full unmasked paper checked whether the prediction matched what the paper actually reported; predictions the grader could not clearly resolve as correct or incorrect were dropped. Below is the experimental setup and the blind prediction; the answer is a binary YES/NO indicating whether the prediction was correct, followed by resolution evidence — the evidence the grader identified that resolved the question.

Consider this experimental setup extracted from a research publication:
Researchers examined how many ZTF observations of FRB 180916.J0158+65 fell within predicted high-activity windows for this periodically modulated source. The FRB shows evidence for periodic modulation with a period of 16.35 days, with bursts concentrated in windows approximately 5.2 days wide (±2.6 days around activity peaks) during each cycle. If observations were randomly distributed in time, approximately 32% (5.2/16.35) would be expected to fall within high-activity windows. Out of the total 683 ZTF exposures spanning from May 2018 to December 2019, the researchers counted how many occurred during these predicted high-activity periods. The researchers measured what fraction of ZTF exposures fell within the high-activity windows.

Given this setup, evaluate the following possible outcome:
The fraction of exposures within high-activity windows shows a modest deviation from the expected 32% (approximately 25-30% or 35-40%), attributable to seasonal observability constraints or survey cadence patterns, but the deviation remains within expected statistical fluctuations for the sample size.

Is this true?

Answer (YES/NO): NO